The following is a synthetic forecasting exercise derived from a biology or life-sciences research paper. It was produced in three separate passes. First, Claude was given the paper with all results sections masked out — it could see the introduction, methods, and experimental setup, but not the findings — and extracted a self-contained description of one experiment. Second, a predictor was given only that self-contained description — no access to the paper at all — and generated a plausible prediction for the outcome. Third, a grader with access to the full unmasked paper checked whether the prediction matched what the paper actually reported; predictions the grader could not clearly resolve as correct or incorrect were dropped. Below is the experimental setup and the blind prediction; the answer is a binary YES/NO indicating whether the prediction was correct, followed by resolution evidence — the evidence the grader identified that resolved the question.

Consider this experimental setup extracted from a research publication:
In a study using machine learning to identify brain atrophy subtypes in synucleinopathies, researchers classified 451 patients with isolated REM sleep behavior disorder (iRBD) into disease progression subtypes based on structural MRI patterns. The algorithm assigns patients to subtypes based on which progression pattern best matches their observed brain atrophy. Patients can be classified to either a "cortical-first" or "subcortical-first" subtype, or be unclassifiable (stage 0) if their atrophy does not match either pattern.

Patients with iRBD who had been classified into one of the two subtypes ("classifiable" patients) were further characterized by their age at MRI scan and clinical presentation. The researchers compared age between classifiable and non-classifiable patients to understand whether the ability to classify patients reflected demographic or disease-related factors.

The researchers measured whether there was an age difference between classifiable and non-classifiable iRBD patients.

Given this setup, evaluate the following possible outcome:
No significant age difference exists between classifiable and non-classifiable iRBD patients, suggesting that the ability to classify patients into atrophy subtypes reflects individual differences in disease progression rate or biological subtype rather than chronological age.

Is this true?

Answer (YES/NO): NO